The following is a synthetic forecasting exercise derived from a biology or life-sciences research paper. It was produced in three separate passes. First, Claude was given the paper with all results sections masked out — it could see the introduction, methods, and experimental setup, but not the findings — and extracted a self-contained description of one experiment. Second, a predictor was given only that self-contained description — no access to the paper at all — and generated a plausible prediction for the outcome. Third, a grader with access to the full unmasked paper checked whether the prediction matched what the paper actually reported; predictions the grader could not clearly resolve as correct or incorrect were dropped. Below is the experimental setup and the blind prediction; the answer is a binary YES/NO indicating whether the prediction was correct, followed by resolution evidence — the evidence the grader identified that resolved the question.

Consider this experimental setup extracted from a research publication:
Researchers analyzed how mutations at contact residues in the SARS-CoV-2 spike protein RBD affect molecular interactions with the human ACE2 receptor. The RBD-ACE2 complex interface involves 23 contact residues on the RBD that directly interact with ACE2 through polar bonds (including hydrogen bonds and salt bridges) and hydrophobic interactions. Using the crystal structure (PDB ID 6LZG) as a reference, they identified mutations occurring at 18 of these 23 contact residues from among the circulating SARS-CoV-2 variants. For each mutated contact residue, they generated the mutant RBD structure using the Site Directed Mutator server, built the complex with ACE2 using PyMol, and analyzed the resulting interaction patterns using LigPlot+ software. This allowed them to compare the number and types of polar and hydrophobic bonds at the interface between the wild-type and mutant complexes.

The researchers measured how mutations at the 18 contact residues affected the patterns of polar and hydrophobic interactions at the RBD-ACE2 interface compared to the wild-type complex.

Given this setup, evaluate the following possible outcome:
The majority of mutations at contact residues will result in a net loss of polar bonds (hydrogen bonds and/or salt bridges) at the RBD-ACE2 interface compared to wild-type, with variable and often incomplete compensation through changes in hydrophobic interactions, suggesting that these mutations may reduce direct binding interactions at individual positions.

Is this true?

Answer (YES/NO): NO